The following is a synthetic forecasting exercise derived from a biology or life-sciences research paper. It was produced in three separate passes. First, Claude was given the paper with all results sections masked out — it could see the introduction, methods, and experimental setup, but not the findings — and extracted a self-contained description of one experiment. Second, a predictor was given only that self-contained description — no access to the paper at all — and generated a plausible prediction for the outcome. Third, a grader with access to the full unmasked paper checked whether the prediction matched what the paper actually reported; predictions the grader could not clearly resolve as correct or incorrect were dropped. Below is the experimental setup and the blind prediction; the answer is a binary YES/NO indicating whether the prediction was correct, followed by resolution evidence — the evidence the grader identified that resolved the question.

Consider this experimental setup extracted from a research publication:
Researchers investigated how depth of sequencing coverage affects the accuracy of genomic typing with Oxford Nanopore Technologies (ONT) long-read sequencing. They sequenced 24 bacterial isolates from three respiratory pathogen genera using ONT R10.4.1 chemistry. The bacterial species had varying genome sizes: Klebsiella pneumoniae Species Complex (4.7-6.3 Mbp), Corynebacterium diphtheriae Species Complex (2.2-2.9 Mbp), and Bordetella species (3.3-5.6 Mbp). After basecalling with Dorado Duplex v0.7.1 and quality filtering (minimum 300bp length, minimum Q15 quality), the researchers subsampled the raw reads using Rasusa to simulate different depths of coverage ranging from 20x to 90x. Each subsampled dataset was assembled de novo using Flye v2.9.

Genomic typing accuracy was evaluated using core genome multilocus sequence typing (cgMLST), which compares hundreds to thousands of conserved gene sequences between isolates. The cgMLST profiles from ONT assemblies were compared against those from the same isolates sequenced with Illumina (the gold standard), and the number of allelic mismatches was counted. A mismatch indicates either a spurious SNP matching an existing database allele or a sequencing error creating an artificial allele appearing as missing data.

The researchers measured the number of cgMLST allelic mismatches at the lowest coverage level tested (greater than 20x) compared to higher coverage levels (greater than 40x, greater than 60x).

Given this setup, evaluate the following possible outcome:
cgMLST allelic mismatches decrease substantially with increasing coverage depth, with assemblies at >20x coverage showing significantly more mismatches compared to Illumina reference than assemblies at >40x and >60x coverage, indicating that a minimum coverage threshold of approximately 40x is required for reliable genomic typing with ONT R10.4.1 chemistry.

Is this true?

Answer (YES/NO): NO